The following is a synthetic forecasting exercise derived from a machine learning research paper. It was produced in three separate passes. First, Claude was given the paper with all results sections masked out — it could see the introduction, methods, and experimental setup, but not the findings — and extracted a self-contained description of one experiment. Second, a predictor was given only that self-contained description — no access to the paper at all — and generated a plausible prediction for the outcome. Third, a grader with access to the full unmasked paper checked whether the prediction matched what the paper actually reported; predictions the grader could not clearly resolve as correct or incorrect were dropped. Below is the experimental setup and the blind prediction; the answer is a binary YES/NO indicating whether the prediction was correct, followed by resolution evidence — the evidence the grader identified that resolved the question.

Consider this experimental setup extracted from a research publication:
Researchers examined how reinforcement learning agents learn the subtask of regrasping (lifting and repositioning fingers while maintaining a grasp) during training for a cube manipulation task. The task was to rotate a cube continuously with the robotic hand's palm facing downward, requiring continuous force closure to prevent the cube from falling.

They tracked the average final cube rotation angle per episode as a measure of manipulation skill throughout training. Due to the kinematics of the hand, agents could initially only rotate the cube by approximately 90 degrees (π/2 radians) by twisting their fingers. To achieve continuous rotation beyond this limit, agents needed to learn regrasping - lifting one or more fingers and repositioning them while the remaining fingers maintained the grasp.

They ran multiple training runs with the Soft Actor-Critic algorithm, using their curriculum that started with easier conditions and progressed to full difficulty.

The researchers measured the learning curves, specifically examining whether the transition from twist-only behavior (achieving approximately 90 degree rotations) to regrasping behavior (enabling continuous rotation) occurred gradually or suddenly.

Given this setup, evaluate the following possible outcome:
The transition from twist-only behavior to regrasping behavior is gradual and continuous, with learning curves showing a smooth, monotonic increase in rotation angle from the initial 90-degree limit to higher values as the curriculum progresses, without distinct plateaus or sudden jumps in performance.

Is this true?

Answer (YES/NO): NO